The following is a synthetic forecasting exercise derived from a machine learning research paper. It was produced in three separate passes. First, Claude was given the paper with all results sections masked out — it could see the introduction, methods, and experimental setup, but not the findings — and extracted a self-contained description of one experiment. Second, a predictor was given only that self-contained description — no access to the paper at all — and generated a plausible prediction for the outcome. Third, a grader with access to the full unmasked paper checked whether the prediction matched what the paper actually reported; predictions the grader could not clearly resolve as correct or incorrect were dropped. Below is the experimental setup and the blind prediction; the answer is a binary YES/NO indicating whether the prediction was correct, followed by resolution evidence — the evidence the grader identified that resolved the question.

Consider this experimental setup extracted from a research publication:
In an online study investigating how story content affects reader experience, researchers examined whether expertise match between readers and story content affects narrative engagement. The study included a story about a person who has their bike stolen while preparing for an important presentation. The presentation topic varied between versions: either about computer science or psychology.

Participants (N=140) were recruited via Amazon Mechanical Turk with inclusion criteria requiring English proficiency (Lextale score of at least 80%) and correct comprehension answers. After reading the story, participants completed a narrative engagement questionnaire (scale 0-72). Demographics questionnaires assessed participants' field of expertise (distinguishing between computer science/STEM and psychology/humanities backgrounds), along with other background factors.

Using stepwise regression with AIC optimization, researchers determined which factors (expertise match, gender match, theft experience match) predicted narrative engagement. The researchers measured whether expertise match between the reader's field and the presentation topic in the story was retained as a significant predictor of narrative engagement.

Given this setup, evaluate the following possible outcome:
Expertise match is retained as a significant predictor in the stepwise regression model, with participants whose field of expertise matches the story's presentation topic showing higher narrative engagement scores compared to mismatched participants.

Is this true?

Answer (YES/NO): NO